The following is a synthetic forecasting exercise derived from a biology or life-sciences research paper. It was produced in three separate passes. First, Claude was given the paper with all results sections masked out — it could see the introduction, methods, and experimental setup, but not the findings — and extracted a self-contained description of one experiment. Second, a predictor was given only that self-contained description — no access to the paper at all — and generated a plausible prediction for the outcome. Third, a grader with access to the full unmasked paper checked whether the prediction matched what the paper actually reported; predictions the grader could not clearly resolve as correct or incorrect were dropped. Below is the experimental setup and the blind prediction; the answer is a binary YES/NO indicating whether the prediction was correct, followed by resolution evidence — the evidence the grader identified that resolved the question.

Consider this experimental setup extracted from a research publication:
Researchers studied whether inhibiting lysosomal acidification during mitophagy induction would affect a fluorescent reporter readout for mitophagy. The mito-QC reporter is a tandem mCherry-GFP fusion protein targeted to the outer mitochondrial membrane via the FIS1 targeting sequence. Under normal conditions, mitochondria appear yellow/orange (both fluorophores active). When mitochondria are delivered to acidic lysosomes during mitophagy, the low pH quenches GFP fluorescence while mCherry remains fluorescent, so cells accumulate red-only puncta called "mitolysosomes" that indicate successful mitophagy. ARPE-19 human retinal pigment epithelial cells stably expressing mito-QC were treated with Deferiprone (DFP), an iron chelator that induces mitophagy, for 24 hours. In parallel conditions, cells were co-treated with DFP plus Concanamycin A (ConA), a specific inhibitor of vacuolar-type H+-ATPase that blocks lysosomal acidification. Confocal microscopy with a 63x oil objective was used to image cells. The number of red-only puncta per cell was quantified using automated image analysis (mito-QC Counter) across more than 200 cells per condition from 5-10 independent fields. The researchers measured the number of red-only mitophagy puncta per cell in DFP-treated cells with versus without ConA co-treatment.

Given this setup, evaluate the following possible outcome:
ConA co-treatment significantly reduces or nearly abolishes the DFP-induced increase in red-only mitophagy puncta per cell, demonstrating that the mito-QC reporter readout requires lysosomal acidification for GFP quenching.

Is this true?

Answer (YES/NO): YES